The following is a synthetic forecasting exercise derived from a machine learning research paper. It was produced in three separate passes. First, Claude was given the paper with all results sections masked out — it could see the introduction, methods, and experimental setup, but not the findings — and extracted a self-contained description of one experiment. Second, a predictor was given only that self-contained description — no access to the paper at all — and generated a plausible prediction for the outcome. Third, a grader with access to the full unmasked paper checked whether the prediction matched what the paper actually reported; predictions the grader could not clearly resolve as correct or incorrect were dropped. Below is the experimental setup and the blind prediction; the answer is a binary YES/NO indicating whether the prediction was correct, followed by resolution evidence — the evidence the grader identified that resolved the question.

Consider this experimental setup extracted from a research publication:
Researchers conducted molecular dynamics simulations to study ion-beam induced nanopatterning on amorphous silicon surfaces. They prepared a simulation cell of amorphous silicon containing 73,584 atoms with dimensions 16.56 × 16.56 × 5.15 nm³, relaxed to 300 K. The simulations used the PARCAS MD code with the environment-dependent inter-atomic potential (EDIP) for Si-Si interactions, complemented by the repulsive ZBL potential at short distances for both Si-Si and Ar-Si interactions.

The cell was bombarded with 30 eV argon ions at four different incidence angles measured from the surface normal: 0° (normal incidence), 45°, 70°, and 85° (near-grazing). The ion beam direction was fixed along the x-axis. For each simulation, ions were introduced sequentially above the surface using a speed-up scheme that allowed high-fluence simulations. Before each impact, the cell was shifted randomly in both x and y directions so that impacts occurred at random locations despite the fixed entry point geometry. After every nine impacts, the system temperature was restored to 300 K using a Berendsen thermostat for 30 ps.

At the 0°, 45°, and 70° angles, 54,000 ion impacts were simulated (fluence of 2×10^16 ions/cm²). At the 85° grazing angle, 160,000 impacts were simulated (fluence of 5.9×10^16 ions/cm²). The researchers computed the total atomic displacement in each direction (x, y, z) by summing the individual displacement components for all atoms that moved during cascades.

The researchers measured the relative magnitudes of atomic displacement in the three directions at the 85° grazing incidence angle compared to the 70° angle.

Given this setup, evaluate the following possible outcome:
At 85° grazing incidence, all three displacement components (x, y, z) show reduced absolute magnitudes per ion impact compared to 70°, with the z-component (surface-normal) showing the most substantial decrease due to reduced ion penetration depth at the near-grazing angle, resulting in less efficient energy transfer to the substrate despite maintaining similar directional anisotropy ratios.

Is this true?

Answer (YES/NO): NO